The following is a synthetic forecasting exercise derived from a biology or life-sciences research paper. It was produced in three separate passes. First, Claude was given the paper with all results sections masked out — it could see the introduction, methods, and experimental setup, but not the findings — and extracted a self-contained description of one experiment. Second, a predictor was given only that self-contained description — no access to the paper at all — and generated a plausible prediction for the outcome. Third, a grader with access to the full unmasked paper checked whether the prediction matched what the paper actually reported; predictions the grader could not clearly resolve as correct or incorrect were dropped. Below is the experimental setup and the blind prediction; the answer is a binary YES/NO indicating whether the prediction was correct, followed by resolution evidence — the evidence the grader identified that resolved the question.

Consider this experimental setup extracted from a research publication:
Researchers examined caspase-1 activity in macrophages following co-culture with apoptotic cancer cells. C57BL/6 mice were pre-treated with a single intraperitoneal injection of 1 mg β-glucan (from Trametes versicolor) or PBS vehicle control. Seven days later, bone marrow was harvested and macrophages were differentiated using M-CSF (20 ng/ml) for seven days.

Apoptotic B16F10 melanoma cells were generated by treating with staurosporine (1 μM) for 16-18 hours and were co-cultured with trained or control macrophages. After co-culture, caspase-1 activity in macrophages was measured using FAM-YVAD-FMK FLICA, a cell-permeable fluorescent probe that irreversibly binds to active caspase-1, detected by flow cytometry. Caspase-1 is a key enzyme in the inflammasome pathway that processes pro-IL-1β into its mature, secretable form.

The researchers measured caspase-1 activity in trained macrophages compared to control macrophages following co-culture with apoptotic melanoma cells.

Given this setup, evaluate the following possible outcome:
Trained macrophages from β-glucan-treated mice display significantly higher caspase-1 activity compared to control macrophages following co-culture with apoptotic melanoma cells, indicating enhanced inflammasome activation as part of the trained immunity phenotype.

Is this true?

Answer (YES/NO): NO